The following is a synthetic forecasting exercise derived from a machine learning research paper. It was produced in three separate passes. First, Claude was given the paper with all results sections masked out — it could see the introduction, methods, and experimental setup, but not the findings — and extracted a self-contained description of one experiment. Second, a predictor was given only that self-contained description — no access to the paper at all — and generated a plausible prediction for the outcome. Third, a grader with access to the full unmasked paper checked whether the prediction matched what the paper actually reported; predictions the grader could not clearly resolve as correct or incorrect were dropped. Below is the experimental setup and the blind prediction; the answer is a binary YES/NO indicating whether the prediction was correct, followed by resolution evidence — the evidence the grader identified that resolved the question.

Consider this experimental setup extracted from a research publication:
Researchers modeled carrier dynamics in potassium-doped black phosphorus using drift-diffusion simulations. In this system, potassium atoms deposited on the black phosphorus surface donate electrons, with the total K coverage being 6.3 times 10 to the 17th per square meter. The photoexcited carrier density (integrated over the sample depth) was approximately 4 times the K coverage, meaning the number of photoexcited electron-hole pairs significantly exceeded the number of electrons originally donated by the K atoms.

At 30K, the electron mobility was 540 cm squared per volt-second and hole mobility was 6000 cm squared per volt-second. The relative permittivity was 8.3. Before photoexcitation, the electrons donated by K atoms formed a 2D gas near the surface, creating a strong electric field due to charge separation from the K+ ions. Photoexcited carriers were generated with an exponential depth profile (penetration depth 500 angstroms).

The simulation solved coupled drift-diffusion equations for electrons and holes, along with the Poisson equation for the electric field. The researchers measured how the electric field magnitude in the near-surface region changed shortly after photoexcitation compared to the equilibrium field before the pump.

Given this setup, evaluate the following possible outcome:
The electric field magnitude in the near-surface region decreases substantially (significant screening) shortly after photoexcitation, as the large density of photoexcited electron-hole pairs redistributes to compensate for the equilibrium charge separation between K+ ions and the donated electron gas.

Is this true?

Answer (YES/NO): YES